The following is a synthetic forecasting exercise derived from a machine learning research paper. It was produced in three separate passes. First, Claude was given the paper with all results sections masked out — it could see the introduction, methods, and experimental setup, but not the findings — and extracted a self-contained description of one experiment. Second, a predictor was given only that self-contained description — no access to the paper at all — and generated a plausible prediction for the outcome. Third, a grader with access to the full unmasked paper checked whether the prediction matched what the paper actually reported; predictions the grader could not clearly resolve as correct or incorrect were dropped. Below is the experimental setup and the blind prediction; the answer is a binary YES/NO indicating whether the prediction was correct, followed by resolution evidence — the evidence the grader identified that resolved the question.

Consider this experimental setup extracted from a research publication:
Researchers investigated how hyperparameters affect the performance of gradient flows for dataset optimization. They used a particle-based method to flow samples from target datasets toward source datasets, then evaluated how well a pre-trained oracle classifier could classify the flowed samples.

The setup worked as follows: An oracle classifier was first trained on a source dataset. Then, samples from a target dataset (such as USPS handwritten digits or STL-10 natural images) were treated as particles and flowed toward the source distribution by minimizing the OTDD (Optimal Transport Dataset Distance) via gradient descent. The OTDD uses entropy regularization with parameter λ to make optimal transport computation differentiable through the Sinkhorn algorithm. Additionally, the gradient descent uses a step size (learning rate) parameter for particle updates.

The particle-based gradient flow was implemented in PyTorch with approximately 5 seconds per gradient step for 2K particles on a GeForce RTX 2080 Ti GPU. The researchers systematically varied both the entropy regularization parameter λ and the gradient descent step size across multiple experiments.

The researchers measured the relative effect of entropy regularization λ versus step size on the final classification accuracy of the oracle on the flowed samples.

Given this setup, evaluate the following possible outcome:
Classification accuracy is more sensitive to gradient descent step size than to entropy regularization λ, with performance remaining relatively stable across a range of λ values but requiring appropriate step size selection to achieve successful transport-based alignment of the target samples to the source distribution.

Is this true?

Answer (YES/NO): NO